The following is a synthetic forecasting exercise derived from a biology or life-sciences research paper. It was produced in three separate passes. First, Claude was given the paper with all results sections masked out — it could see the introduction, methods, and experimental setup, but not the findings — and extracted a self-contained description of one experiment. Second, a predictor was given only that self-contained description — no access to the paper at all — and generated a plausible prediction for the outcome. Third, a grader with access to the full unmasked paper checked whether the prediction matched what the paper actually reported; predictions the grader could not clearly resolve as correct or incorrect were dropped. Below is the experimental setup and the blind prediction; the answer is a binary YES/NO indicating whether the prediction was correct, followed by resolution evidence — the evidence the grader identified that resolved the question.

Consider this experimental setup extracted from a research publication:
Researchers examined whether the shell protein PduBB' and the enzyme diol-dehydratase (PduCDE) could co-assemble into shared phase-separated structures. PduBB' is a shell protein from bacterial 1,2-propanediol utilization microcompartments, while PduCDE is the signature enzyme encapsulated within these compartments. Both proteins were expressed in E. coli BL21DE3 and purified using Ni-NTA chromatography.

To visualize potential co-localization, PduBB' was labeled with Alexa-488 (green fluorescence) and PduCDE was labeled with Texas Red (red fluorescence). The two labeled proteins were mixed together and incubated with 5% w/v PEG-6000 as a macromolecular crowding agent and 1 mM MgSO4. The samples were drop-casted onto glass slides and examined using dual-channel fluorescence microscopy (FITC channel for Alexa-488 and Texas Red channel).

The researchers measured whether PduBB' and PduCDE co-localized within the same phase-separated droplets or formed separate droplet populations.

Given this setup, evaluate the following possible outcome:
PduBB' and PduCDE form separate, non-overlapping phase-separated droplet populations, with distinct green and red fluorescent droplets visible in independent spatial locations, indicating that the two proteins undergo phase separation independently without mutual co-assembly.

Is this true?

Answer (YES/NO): NO